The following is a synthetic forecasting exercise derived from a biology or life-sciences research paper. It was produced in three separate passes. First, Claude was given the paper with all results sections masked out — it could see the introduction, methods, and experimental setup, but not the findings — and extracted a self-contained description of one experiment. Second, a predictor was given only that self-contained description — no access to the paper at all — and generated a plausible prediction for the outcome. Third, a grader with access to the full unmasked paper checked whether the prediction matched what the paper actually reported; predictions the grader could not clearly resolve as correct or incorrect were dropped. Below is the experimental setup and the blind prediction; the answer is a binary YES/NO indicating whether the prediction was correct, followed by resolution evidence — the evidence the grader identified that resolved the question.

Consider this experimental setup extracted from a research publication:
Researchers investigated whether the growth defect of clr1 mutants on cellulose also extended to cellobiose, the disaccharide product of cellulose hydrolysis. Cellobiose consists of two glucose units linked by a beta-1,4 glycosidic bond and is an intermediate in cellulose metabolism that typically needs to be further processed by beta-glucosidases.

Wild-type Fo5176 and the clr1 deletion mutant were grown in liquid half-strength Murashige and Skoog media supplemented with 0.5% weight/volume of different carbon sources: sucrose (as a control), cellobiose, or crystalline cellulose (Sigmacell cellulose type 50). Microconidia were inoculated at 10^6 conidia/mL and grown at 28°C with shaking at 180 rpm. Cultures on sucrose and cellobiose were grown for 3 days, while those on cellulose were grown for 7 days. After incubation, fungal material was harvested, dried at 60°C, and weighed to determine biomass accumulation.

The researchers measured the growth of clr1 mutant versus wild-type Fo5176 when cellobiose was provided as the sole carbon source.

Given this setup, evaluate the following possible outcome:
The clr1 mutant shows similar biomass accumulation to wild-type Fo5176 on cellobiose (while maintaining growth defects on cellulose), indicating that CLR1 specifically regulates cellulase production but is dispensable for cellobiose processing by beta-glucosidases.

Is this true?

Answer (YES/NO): NO